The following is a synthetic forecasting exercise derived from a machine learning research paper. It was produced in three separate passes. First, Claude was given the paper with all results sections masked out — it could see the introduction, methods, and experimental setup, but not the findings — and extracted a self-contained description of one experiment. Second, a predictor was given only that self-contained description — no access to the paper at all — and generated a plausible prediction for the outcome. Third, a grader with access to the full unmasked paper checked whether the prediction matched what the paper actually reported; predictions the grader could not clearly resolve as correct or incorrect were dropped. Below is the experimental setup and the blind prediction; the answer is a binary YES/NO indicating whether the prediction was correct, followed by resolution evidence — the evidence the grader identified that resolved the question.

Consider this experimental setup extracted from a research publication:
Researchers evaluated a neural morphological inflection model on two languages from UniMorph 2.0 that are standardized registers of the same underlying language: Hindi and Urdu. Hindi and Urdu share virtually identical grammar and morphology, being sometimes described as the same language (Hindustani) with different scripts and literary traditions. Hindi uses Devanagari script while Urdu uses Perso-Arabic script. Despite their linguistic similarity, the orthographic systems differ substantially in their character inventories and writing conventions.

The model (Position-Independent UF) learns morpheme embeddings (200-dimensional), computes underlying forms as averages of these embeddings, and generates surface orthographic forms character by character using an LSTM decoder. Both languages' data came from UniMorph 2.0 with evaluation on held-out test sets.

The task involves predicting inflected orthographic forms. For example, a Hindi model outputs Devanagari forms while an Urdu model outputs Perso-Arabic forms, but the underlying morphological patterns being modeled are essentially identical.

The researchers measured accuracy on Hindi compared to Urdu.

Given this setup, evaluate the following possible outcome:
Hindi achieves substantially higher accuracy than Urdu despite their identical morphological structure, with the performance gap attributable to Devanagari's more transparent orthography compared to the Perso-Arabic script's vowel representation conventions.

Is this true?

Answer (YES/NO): NO